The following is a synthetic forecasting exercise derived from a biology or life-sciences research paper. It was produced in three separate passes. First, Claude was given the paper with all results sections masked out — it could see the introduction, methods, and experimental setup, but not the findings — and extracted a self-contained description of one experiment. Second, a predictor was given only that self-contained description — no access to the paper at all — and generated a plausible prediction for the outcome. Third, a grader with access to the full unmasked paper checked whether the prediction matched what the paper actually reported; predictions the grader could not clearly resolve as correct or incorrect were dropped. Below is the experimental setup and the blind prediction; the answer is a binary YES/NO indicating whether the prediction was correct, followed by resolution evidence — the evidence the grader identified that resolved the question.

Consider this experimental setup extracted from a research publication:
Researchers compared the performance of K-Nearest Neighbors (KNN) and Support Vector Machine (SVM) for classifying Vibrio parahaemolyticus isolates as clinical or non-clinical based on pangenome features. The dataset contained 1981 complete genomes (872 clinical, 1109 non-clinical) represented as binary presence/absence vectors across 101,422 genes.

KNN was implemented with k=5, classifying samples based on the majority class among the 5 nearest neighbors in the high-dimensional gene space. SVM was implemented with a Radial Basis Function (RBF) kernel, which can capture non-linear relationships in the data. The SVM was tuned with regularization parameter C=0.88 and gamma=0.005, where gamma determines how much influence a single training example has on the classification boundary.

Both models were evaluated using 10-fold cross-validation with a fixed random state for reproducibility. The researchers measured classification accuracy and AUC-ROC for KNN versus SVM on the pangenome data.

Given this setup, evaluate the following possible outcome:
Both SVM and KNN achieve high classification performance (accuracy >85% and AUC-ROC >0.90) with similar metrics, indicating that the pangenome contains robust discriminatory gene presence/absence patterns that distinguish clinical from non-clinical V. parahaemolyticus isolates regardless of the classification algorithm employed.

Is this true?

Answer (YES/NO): NO